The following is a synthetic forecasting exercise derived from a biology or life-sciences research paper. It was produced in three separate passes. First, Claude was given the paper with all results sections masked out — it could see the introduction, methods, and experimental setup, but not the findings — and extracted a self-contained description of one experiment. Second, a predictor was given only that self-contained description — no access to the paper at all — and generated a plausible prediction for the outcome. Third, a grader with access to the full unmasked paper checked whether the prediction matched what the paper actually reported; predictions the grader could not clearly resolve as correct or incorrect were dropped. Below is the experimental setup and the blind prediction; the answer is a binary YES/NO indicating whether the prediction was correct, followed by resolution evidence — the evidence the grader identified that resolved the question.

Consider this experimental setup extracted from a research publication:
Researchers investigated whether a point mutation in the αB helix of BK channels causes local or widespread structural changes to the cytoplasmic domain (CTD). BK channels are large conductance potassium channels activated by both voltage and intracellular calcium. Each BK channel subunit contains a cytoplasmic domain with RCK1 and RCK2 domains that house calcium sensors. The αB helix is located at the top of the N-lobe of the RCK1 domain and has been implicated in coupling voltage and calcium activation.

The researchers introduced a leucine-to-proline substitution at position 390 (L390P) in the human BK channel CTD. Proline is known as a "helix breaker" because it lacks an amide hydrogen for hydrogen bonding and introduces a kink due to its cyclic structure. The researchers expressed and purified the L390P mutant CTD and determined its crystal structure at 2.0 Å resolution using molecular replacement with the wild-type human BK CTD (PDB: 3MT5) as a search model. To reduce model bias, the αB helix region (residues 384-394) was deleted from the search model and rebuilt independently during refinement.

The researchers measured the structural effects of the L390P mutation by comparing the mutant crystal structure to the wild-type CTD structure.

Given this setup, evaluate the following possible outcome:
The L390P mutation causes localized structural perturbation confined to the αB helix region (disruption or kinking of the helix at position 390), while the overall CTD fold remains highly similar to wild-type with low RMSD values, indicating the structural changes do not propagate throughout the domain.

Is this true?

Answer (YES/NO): YES